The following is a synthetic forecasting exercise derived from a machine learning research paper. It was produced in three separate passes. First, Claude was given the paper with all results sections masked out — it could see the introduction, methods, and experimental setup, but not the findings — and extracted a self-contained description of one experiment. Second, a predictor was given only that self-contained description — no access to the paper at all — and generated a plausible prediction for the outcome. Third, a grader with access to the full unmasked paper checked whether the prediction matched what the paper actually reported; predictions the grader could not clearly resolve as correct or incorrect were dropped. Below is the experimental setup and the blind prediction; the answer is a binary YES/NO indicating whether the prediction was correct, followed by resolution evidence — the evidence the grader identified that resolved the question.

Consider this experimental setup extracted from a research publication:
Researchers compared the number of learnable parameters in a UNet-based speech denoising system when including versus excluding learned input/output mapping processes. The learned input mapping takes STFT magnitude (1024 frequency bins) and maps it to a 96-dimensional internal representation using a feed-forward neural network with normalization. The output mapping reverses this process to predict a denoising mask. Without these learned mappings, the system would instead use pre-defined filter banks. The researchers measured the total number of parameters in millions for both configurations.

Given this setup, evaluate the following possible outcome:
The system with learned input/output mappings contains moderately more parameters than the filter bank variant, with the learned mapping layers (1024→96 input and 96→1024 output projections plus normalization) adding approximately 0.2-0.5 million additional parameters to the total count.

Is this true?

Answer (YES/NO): YES